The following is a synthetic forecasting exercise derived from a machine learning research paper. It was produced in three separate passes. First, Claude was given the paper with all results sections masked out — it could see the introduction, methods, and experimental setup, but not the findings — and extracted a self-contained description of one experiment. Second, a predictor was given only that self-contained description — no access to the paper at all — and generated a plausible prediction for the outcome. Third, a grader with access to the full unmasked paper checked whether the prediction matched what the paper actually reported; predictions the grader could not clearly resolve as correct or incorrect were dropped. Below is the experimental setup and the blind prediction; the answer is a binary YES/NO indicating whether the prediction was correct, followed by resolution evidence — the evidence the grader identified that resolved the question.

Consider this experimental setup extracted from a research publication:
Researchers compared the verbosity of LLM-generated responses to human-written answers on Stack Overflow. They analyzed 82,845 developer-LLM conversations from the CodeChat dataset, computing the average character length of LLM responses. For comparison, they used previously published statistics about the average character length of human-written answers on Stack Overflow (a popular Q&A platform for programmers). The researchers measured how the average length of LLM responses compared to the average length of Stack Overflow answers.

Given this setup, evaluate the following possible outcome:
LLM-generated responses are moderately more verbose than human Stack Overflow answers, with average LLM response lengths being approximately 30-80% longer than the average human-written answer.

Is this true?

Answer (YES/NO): NO